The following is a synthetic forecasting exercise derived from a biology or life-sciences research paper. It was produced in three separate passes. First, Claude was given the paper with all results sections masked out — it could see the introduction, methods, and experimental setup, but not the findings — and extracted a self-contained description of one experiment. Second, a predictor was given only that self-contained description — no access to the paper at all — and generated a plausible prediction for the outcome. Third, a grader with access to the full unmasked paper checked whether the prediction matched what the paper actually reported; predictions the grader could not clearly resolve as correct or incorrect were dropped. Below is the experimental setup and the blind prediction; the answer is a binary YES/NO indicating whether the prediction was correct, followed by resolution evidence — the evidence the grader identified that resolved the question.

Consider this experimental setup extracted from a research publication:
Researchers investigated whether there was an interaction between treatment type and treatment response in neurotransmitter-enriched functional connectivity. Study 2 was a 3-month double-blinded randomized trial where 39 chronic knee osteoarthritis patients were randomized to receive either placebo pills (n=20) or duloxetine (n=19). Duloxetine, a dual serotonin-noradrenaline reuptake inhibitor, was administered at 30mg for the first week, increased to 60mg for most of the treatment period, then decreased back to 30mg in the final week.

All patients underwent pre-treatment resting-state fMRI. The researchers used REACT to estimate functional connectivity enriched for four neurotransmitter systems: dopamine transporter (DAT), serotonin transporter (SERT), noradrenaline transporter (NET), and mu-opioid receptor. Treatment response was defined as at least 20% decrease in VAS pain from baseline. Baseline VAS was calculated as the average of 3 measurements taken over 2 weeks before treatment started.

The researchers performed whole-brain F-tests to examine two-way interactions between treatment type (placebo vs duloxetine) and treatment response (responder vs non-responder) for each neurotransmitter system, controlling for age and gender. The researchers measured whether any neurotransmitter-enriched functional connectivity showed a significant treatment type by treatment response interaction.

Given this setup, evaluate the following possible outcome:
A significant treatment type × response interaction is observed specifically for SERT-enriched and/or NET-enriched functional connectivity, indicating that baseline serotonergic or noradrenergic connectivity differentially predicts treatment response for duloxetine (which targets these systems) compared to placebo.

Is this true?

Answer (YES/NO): YES